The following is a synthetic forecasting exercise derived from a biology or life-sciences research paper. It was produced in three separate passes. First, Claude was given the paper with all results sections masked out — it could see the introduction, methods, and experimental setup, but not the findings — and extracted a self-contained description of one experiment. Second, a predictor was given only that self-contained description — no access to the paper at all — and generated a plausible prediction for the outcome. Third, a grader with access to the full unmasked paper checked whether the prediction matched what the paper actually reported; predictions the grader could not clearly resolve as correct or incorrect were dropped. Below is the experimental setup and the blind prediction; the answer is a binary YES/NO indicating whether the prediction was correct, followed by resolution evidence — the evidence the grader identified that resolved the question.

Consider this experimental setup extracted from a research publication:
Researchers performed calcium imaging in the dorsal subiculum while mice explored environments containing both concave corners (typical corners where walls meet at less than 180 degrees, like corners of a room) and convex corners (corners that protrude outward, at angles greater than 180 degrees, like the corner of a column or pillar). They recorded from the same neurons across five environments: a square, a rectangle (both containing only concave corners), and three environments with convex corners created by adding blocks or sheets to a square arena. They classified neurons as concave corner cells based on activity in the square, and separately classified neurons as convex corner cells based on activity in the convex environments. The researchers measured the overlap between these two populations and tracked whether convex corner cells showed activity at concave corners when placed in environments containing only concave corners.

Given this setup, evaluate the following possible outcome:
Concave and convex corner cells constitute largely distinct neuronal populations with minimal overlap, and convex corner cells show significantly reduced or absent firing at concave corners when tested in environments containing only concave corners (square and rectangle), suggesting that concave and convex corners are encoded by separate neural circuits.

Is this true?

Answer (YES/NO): YES